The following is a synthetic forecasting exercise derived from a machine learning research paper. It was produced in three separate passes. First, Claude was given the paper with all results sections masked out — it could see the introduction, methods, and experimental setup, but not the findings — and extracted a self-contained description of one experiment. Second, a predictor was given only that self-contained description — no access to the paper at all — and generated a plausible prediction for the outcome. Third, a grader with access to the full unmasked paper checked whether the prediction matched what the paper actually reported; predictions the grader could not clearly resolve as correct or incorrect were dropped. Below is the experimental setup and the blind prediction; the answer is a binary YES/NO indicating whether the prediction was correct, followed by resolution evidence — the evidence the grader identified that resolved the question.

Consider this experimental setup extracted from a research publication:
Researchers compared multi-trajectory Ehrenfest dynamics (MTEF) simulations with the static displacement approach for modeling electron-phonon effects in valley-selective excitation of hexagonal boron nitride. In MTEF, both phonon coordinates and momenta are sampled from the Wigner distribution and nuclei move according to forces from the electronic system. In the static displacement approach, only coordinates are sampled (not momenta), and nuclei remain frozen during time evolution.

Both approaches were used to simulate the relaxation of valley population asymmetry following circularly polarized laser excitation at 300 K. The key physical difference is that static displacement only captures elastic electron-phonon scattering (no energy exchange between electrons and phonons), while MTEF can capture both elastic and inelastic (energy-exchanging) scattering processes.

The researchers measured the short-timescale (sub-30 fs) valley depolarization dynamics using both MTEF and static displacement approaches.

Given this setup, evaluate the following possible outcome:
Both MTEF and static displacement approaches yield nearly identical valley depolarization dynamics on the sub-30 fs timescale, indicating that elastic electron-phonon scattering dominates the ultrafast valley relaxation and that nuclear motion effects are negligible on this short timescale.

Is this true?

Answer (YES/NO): YES